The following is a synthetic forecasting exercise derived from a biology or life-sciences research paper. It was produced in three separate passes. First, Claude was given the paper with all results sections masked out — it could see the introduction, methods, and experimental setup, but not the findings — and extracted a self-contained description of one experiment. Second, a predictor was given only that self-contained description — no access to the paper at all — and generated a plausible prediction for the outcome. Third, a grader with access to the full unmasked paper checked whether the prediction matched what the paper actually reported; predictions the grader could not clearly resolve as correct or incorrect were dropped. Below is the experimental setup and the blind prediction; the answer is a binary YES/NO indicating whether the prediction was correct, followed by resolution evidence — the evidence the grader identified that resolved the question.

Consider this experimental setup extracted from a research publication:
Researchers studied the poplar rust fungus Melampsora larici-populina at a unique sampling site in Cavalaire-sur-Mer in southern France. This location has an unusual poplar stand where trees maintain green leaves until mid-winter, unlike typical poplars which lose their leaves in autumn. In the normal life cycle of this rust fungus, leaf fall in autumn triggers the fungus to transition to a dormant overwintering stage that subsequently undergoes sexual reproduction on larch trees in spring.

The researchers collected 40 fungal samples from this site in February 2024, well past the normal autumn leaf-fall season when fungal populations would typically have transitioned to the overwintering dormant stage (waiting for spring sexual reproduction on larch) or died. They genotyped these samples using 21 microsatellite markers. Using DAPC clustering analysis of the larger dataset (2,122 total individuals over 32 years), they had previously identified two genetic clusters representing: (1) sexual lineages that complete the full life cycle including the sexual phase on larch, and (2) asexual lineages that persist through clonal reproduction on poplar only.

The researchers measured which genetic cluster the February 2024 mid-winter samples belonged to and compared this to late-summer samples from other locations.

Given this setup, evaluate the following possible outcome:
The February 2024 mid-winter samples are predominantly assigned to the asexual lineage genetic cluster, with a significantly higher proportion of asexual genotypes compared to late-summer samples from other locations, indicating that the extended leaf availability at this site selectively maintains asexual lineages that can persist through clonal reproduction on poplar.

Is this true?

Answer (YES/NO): NO